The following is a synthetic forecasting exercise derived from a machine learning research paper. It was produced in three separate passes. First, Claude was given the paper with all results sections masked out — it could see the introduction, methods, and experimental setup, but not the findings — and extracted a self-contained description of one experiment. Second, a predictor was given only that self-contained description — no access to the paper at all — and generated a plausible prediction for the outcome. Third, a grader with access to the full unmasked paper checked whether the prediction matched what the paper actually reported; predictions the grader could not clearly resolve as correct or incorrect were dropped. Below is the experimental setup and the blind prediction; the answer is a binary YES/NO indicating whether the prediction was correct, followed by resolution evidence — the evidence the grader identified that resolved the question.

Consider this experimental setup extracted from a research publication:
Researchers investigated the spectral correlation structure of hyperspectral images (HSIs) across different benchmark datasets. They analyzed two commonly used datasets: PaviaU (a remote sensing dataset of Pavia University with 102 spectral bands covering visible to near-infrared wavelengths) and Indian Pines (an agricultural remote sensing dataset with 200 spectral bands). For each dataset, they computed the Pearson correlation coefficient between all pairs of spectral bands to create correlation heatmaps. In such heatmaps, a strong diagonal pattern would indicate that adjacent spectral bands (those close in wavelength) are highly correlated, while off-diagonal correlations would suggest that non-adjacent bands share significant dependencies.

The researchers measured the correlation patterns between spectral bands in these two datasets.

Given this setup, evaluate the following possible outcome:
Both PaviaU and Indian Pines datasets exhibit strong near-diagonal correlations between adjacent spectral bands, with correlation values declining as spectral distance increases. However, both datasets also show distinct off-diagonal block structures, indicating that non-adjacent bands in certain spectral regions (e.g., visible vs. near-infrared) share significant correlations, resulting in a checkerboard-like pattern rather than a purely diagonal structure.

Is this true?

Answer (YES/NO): NO